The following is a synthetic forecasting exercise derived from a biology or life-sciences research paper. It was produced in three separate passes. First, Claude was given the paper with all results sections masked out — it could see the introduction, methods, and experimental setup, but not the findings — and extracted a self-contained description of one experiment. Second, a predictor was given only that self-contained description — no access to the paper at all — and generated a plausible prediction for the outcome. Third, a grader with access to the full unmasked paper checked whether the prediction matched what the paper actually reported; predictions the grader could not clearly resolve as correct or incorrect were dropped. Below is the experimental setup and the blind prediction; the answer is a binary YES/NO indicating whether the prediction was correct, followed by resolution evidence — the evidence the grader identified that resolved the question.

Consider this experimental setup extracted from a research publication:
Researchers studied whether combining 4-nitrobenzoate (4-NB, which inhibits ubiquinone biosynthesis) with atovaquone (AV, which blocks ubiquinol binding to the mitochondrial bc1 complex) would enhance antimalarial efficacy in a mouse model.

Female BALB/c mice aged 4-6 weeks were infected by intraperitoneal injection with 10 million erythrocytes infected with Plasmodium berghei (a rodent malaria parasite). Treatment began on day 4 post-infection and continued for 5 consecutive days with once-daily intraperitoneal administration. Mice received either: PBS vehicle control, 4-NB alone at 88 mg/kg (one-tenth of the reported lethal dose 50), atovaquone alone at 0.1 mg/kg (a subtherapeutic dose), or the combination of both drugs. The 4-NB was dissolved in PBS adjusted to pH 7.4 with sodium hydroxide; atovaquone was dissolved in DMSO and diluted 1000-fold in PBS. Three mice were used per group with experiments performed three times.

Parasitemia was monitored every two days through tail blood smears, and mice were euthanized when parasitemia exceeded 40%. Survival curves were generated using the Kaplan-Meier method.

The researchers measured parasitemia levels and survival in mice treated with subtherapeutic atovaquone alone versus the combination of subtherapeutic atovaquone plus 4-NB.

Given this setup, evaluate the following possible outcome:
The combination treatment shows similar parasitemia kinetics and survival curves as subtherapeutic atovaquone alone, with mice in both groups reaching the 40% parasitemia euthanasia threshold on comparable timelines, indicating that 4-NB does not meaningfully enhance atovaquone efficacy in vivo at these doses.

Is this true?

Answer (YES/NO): NO